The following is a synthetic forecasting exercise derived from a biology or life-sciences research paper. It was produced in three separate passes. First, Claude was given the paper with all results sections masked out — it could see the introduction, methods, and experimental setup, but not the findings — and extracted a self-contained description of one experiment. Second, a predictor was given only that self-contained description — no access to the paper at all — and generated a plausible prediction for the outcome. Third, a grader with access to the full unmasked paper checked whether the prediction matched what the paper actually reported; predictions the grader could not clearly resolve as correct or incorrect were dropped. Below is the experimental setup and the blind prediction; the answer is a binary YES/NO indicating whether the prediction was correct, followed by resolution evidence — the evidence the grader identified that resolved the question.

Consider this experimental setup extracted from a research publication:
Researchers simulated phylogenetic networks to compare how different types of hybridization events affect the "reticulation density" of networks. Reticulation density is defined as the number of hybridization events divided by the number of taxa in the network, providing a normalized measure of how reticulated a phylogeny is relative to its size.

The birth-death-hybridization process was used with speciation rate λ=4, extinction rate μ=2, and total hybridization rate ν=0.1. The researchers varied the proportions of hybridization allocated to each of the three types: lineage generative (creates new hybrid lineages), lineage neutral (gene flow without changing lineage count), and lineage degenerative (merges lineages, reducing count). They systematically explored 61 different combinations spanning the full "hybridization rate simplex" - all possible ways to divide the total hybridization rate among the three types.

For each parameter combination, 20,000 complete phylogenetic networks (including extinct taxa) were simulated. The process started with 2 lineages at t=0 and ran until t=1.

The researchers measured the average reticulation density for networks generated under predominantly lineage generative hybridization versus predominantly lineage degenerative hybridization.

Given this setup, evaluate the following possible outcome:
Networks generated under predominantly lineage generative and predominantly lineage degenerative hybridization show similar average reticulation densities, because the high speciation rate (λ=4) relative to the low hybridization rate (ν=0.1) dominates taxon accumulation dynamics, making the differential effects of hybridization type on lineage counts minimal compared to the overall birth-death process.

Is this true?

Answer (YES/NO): NO